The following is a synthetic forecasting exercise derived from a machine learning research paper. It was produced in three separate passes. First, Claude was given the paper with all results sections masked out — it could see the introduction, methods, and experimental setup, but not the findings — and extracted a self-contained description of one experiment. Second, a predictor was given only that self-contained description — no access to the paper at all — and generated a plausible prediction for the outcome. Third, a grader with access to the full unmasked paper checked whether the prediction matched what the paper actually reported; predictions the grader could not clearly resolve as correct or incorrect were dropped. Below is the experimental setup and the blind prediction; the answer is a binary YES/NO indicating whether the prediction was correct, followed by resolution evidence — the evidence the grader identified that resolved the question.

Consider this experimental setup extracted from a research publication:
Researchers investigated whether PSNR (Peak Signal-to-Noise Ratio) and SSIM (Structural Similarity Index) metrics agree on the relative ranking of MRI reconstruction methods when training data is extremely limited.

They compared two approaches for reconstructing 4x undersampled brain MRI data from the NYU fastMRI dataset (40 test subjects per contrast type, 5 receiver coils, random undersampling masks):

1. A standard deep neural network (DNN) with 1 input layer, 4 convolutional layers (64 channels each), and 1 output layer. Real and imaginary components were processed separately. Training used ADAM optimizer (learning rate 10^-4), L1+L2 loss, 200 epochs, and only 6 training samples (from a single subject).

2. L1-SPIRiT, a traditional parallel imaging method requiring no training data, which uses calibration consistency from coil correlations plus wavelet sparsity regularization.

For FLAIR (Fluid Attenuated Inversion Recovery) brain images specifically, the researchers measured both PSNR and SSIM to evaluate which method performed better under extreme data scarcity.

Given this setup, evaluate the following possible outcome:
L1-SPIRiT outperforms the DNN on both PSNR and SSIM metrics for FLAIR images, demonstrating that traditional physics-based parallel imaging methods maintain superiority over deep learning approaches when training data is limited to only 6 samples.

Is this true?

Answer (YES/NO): NO